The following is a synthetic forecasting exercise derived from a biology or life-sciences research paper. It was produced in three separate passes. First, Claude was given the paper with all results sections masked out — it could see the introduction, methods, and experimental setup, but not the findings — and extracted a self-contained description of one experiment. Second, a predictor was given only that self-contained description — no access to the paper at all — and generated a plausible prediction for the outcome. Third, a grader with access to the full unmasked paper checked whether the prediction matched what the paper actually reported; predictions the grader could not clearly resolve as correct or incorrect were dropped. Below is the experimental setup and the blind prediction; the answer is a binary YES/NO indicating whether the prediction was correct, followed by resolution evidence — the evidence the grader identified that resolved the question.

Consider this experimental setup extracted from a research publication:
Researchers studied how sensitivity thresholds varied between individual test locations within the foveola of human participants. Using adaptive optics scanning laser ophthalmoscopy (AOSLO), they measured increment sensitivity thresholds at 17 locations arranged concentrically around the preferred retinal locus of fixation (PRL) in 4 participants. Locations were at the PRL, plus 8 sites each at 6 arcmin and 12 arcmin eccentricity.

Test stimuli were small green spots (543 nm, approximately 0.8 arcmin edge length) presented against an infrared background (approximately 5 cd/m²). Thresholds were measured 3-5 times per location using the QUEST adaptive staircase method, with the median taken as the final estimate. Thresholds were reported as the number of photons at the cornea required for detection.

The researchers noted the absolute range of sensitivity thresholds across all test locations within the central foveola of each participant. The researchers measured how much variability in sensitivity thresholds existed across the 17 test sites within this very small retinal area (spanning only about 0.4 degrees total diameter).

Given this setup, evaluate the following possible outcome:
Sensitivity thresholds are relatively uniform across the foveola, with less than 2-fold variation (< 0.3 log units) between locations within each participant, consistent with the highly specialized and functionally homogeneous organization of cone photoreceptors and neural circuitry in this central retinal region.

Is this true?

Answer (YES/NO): NO